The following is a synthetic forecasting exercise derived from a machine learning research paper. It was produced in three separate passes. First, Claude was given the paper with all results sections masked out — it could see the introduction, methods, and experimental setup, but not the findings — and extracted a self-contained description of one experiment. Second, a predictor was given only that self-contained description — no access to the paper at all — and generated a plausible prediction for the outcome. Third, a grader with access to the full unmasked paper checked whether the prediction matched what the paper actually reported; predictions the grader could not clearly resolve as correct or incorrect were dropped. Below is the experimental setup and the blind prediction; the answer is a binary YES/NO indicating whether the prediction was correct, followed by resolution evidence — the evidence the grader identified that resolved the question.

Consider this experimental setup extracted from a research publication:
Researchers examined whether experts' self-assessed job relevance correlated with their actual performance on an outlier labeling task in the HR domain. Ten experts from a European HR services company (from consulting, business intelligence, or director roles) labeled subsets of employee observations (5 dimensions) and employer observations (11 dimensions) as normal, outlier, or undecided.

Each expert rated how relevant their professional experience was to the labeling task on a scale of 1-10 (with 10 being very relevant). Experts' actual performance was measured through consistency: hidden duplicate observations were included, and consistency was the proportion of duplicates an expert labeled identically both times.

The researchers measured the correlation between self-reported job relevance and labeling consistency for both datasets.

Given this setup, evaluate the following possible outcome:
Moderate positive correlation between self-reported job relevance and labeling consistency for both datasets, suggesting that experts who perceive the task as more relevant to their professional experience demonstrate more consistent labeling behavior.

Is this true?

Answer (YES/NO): NO